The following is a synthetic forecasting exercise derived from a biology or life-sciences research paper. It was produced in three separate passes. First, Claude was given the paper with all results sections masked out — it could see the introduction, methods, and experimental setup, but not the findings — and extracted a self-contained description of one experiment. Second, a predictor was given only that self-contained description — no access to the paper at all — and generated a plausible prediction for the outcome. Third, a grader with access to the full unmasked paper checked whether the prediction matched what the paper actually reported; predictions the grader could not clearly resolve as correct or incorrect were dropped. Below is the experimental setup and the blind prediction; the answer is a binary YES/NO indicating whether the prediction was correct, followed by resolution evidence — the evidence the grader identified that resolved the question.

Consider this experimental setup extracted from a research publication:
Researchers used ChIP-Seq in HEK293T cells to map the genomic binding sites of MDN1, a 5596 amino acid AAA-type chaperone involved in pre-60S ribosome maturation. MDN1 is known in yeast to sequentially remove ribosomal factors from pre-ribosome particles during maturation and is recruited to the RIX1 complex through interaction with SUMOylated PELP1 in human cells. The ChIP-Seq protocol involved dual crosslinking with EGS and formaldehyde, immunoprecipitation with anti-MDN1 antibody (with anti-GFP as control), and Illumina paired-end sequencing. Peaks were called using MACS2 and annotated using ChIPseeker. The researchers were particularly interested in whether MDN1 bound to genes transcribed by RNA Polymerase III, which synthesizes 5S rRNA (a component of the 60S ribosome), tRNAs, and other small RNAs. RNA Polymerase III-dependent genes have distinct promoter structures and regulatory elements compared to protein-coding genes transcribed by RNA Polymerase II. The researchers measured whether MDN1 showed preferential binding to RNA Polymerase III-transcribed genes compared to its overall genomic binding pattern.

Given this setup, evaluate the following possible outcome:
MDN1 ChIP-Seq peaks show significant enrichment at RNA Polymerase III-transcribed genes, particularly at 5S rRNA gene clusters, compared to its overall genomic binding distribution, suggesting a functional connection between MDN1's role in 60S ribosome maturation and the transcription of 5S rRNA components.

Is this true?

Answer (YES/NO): NO